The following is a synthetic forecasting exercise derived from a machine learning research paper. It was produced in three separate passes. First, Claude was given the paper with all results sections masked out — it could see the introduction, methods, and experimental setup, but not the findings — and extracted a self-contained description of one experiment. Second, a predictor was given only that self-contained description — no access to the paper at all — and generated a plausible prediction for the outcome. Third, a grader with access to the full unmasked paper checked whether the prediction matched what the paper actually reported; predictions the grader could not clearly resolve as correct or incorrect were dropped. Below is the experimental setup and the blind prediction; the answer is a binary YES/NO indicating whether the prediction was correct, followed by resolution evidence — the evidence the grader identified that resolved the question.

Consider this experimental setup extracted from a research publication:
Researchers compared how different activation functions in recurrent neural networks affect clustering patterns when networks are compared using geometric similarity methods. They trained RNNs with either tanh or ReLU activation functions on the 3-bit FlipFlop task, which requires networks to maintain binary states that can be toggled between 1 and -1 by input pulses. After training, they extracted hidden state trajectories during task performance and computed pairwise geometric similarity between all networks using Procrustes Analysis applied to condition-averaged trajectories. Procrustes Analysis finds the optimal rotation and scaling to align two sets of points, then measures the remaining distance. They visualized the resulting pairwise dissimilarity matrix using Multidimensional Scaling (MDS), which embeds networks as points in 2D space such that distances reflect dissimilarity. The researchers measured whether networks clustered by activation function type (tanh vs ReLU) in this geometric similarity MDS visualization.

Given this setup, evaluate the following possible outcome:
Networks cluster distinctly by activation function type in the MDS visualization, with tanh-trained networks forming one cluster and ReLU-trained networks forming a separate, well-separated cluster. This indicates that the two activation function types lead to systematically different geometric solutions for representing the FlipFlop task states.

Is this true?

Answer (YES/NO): YES